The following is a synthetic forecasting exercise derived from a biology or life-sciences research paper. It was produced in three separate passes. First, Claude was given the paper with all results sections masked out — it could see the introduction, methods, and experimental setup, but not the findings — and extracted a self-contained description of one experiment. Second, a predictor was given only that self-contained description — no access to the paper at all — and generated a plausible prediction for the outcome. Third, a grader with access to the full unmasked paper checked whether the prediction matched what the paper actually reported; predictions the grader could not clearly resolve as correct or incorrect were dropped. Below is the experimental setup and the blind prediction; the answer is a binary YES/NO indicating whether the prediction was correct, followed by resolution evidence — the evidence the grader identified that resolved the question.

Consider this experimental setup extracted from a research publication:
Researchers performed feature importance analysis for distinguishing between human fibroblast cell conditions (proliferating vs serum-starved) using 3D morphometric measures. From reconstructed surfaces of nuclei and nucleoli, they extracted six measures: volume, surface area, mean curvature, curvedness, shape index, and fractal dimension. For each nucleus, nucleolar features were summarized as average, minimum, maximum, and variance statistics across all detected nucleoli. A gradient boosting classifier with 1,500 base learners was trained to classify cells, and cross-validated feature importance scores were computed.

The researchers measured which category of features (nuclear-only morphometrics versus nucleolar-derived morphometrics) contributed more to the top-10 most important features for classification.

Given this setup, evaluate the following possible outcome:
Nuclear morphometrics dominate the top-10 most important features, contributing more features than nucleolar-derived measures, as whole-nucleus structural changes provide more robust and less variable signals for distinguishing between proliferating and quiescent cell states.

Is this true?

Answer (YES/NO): YES